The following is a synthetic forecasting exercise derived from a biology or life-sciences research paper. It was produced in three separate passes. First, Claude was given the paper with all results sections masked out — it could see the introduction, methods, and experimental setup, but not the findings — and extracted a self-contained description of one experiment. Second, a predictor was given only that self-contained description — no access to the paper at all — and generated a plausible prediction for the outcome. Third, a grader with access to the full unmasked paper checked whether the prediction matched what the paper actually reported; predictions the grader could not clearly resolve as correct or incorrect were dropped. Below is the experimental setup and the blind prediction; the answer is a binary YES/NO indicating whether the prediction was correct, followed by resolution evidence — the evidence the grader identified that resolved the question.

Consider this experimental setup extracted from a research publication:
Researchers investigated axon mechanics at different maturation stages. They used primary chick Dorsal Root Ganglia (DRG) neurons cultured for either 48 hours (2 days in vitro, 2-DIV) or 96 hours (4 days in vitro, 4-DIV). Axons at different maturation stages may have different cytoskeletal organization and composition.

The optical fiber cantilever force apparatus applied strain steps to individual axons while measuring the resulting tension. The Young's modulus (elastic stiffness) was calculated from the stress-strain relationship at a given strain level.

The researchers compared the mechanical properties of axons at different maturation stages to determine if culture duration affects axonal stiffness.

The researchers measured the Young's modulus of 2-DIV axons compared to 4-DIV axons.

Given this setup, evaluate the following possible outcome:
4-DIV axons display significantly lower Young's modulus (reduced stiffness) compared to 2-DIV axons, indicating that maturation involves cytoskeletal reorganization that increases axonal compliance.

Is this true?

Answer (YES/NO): NO